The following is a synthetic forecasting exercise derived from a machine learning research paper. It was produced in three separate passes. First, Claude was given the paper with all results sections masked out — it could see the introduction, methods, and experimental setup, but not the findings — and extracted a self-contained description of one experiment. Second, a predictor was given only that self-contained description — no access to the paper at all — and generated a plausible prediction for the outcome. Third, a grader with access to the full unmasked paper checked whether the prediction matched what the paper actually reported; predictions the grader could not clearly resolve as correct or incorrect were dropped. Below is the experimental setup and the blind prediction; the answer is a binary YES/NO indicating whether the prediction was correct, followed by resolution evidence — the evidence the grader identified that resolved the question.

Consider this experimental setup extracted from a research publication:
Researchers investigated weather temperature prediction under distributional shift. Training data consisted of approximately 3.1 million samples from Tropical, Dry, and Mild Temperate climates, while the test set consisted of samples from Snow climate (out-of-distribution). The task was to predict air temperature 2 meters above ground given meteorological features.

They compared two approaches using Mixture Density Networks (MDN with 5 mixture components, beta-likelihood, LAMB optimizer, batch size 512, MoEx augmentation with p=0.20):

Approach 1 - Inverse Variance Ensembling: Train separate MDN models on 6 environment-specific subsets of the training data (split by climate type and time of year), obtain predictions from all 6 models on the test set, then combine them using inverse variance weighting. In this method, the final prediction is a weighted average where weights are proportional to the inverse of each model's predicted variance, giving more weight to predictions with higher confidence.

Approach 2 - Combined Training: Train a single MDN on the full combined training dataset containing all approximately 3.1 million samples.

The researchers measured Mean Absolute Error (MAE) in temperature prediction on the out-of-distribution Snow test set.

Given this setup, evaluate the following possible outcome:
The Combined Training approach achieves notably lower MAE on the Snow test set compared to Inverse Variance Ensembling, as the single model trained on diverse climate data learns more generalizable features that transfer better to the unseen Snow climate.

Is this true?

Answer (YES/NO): YES